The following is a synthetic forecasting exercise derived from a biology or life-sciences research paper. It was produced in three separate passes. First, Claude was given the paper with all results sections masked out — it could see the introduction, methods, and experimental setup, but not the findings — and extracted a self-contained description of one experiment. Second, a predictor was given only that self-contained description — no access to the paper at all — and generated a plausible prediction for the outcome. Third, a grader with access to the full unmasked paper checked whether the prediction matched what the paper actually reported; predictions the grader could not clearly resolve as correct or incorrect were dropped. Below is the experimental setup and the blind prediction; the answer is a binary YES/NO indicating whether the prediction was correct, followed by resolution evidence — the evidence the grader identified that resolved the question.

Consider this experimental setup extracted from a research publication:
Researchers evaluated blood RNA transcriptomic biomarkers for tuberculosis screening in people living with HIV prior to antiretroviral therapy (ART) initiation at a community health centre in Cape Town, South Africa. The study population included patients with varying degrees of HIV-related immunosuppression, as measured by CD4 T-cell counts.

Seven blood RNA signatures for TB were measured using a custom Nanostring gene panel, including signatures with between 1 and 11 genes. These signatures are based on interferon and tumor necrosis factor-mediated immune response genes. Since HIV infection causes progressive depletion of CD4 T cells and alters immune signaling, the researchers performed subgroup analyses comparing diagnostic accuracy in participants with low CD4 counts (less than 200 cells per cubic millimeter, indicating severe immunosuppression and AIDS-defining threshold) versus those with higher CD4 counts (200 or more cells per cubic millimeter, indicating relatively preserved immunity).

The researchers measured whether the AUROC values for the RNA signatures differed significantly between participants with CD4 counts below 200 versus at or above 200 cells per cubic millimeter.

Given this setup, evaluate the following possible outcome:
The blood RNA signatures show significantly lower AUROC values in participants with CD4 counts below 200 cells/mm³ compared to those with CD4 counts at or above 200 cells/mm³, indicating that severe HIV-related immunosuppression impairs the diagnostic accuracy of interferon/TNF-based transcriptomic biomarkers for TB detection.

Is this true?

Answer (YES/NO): NO